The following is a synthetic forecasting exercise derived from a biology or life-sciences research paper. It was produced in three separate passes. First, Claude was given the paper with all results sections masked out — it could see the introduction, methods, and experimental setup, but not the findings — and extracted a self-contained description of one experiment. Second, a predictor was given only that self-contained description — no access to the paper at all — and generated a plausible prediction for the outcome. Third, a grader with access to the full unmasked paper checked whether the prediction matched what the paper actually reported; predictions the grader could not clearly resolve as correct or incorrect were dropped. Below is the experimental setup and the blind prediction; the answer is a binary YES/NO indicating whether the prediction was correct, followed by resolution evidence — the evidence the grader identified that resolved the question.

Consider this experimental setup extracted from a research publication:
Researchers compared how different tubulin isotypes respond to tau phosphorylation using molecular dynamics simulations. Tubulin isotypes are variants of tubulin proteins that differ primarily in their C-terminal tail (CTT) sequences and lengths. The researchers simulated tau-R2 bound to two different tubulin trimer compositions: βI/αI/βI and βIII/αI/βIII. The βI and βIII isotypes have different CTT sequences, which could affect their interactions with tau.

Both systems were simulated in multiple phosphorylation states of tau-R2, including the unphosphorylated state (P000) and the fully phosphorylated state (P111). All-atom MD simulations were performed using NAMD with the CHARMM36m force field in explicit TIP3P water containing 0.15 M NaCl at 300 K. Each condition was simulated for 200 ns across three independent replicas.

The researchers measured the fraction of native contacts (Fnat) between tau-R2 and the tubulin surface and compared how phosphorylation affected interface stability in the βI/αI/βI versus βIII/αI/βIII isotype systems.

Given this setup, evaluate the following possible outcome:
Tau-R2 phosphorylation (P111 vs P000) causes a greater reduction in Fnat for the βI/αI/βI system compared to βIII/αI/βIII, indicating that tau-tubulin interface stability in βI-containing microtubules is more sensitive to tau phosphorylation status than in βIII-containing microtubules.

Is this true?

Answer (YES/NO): NO